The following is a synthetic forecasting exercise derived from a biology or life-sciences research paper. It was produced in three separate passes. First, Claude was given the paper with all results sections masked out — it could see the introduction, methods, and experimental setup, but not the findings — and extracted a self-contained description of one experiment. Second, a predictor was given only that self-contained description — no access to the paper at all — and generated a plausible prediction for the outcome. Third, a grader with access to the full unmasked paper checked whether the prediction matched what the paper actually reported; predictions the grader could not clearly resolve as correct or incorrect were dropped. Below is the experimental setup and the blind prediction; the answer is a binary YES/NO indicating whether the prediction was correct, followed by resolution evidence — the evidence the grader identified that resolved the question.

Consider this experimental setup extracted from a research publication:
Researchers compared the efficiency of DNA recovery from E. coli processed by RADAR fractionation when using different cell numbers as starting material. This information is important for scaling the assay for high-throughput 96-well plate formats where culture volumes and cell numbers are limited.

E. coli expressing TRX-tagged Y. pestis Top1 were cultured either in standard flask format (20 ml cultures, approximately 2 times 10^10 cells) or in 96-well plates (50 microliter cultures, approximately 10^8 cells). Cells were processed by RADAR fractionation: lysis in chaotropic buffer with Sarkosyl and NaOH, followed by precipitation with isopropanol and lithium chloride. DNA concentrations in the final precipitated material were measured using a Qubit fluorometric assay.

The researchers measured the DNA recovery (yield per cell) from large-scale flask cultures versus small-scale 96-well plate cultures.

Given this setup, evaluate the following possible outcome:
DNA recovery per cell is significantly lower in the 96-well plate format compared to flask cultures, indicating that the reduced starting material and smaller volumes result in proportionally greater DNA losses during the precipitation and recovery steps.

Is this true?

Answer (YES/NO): NO